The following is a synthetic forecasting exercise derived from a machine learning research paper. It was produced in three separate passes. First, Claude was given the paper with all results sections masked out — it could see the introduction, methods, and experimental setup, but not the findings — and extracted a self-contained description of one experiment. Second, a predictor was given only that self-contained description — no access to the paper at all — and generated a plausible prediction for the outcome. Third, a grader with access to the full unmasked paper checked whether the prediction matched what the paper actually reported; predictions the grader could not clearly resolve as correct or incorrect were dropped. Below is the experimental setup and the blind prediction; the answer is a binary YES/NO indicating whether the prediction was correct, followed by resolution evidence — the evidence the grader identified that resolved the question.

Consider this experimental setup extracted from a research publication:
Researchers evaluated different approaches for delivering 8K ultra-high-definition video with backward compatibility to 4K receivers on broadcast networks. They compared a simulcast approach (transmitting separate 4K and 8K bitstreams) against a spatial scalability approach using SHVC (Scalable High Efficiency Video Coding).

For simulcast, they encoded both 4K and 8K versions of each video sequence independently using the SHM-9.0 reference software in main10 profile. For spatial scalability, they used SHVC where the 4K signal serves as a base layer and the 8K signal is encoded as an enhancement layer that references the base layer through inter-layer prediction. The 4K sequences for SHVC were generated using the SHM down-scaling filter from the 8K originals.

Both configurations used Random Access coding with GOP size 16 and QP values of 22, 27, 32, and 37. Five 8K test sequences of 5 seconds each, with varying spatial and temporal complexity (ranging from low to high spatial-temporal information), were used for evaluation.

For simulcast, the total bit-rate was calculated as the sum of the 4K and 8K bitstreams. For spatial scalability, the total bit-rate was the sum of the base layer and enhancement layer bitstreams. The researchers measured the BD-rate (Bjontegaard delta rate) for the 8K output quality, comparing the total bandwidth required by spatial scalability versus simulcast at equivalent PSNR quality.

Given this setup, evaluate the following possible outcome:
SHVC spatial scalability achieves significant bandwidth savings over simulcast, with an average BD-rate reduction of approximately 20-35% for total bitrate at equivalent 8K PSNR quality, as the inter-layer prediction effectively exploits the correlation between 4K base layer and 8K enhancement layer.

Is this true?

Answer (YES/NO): NO